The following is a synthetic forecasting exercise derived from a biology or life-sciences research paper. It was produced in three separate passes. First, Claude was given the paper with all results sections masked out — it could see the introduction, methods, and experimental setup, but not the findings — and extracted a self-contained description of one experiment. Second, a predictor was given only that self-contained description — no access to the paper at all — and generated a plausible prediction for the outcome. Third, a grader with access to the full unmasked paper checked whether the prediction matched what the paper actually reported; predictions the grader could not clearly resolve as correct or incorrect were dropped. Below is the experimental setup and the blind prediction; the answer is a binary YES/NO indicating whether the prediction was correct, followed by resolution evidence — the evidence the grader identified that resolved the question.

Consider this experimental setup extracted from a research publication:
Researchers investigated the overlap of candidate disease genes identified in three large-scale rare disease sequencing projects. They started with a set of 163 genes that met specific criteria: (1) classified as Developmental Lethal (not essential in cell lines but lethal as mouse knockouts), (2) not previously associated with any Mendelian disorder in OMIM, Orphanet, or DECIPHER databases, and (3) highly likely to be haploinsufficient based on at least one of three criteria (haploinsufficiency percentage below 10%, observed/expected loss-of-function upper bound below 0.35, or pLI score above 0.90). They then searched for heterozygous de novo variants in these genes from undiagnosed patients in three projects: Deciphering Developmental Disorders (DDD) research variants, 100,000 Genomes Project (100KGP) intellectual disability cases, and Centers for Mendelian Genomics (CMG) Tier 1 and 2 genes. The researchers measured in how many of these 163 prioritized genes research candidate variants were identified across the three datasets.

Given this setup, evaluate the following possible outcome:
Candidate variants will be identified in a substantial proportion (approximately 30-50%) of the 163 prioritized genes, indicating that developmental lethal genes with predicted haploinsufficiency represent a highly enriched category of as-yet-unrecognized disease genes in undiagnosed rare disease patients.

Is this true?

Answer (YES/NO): YES